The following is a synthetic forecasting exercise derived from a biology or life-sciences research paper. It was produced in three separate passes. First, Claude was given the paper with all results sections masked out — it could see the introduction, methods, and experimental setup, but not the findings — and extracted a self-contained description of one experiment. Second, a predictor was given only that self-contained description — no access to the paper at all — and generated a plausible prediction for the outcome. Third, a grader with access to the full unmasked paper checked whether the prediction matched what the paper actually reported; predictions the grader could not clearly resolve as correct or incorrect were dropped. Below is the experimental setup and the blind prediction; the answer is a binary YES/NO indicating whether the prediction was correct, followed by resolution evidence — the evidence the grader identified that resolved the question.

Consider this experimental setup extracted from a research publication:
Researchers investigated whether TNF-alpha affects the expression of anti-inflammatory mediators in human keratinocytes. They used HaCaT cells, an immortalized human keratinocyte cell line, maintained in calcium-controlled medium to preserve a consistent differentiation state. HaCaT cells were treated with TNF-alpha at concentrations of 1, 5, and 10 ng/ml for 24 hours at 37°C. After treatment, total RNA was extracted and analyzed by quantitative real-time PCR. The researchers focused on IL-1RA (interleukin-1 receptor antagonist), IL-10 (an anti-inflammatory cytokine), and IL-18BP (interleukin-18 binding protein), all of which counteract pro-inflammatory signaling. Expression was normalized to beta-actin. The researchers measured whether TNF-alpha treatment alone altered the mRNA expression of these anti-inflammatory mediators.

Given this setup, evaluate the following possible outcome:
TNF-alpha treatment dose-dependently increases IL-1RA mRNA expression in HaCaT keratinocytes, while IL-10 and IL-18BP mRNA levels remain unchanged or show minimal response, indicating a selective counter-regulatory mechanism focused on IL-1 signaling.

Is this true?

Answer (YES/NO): NO